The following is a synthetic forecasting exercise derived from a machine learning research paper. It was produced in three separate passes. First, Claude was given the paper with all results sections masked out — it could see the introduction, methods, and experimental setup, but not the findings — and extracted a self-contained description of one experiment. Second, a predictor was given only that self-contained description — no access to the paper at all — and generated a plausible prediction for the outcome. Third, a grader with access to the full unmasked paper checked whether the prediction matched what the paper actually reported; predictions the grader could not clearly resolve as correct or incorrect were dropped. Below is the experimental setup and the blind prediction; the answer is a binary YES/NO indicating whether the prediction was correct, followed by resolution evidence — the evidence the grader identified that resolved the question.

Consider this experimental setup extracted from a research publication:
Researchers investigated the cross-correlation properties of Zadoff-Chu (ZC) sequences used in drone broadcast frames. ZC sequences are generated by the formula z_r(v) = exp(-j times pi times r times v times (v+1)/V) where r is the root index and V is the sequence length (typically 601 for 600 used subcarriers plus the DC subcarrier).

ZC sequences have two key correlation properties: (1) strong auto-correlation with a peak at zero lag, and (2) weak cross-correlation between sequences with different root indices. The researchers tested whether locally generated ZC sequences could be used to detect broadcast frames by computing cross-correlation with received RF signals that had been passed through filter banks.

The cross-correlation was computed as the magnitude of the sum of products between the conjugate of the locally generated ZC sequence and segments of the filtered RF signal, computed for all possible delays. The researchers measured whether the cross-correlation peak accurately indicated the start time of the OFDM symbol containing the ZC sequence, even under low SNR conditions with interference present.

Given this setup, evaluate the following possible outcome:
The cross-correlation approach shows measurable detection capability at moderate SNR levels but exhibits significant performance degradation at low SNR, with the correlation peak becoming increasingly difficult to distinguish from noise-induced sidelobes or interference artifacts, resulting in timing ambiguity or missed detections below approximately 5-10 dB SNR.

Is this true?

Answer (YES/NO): NO